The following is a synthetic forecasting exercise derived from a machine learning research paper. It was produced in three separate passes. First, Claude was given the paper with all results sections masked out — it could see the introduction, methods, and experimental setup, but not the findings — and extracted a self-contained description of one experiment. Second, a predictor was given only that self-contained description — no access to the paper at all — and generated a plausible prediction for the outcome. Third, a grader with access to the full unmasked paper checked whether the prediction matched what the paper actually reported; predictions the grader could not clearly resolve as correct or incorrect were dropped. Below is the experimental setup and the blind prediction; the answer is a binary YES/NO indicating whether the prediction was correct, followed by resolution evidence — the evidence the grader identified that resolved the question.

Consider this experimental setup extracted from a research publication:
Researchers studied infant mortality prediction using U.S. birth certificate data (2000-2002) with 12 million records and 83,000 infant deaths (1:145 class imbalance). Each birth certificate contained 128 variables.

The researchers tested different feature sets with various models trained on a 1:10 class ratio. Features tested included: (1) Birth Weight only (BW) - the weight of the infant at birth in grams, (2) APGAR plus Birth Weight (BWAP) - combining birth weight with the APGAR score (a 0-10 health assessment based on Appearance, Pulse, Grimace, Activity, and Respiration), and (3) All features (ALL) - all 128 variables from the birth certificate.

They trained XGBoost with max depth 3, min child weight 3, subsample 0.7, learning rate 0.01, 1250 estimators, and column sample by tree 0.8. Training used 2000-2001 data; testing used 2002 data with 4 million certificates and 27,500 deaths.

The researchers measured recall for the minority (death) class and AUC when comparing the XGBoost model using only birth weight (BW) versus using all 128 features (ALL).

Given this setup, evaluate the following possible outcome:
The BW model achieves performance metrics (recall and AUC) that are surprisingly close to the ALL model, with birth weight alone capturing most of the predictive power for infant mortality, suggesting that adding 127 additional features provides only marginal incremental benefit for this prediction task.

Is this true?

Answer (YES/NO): NO